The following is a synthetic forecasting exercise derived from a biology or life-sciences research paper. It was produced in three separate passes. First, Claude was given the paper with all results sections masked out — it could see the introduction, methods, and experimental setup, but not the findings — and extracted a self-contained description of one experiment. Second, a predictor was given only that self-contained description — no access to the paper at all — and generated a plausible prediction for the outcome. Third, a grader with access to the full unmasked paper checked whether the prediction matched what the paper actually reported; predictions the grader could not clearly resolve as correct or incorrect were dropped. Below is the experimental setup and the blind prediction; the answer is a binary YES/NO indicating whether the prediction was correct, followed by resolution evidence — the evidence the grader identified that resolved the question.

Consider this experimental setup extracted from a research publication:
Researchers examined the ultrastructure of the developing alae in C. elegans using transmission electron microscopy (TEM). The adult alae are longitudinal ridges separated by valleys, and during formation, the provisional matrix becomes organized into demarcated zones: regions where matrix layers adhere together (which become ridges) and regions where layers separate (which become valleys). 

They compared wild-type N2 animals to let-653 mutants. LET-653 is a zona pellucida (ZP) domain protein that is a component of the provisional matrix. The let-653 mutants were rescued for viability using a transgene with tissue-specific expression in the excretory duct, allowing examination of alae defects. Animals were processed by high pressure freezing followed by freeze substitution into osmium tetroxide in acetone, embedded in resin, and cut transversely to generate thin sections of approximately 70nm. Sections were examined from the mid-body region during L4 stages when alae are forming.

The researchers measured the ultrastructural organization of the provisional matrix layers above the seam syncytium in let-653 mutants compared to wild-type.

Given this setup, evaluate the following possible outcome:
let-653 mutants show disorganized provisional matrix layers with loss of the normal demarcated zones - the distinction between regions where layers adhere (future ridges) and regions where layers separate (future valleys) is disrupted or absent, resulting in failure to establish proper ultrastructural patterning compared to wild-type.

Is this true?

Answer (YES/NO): YES